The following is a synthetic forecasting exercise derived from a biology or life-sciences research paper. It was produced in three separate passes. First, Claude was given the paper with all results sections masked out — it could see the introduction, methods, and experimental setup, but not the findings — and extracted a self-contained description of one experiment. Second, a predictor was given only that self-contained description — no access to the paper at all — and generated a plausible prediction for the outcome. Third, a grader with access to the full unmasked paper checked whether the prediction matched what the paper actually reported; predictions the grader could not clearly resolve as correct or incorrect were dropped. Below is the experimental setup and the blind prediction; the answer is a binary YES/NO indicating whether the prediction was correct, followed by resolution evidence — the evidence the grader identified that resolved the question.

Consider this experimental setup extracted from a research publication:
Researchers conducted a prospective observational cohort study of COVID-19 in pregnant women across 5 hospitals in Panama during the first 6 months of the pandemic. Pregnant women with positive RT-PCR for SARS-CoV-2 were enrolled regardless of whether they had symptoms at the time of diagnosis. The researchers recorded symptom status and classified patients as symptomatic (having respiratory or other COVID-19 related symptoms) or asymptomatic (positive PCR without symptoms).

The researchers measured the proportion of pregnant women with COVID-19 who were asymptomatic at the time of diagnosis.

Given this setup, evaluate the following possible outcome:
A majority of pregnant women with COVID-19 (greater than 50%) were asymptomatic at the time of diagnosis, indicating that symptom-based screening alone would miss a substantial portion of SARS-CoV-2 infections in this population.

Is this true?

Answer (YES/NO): NO